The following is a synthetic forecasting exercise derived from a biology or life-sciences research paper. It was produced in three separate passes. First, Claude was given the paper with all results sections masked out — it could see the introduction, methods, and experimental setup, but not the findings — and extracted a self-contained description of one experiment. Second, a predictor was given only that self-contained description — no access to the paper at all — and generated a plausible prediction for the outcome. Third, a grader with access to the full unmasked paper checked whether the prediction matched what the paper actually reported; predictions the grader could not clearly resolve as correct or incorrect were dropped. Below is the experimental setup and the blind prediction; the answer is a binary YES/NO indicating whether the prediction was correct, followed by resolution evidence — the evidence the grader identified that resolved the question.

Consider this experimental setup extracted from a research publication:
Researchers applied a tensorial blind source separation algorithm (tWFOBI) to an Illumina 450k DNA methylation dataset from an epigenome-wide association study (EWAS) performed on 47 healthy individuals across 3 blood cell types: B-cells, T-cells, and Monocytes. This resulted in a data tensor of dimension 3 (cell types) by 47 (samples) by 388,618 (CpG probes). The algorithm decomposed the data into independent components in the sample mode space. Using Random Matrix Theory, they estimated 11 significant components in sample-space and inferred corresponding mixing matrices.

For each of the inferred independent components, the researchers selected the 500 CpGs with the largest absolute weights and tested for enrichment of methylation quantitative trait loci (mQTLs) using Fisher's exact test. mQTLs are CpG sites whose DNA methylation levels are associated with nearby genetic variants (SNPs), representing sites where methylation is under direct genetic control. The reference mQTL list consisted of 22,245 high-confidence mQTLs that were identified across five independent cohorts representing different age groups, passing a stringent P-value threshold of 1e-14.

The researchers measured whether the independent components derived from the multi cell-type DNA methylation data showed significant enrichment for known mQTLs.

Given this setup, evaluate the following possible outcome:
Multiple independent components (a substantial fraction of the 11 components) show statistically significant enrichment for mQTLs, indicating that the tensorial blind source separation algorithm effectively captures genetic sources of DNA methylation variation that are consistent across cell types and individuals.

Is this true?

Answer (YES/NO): YES